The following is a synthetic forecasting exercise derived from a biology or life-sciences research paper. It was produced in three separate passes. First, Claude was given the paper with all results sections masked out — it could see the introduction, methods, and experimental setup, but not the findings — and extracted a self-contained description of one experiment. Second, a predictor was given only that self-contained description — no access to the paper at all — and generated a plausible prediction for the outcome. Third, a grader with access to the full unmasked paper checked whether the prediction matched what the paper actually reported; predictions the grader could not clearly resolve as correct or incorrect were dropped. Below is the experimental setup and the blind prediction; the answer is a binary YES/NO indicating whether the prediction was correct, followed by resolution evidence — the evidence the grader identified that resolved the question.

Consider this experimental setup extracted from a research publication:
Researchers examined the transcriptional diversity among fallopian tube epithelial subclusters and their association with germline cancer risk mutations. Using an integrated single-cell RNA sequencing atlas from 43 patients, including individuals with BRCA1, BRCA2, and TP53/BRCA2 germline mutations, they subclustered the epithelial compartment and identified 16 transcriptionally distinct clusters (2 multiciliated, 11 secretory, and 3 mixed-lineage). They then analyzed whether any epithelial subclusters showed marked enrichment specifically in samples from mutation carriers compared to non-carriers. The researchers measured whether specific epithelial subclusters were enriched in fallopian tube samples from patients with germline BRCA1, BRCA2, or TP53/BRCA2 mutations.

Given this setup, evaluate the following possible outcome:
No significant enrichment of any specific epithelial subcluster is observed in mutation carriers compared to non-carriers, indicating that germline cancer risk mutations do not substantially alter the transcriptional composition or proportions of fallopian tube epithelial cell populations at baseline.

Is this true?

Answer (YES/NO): NO